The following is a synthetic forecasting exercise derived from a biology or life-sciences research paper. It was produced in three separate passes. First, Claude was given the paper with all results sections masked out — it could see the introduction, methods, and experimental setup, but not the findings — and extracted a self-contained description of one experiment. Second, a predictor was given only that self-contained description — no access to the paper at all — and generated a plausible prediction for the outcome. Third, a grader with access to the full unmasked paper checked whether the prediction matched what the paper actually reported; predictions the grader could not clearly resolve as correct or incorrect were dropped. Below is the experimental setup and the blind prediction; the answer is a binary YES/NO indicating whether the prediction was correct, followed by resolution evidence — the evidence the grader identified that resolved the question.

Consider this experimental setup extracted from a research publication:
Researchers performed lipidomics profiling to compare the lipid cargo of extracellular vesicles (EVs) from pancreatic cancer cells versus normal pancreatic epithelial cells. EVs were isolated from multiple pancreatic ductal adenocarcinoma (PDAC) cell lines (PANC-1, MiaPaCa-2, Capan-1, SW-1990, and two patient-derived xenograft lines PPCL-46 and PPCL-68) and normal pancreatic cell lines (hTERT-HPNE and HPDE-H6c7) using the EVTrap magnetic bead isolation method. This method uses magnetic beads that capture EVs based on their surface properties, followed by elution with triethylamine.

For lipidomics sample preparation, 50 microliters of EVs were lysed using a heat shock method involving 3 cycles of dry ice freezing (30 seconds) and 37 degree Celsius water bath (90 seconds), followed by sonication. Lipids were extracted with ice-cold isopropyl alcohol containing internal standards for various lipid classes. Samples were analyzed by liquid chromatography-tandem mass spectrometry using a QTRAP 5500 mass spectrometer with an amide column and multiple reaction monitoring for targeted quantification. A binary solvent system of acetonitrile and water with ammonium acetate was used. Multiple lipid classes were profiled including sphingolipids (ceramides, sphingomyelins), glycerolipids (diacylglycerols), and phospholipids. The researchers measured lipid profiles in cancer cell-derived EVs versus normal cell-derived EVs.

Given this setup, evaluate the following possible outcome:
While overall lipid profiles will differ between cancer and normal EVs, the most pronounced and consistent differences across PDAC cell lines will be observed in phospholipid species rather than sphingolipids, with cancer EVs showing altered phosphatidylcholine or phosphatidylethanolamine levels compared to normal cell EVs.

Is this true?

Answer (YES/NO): NO